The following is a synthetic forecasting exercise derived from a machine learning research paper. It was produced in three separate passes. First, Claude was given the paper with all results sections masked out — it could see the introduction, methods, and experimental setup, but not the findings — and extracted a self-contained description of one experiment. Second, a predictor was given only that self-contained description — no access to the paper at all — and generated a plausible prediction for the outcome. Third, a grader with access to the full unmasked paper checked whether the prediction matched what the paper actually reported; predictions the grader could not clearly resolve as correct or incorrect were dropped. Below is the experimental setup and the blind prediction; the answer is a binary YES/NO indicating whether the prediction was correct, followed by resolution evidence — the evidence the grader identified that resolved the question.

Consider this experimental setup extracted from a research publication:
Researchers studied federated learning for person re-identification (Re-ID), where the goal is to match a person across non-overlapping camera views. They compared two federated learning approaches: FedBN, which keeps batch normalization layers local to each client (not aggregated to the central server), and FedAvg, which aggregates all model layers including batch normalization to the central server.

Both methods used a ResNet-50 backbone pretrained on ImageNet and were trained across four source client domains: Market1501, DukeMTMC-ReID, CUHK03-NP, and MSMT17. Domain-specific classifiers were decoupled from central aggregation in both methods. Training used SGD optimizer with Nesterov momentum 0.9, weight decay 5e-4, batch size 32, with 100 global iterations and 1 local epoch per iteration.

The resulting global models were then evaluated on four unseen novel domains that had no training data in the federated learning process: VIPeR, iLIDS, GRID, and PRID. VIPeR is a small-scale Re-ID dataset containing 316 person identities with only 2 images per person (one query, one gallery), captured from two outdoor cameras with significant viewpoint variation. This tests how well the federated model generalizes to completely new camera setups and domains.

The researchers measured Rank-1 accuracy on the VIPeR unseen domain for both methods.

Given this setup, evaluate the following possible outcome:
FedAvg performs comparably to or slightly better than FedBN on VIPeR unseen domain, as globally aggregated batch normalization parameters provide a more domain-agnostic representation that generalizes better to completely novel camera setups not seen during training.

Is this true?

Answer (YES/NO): YES